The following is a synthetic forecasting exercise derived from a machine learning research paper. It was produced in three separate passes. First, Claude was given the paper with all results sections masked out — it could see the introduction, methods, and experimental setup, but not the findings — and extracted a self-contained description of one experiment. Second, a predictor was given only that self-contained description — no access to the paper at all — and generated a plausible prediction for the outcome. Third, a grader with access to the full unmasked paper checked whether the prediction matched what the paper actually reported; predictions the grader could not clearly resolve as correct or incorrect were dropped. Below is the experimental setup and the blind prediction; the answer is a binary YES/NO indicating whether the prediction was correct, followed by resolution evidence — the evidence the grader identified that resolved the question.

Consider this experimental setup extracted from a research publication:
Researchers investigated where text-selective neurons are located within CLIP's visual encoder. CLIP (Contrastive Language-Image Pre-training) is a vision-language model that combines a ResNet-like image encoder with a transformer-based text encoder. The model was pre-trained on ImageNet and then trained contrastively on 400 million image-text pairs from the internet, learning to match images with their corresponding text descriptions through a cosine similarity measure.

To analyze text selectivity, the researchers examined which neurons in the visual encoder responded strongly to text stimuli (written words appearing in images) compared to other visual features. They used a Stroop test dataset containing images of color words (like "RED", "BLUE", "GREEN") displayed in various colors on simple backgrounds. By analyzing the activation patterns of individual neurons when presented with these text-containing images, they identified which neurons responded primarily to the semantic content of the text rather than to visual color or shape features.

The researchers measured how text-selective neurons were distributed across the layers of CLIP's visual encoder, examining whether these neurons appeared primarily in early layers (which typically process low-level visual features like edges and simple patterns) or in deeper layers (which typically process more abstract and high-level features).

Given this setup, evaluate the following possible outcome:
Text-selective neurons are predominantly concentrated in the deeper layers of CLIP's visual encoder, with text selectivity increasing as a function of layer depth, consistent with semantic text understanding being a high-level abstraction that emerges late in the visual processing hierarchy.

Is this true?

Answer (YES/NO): YES